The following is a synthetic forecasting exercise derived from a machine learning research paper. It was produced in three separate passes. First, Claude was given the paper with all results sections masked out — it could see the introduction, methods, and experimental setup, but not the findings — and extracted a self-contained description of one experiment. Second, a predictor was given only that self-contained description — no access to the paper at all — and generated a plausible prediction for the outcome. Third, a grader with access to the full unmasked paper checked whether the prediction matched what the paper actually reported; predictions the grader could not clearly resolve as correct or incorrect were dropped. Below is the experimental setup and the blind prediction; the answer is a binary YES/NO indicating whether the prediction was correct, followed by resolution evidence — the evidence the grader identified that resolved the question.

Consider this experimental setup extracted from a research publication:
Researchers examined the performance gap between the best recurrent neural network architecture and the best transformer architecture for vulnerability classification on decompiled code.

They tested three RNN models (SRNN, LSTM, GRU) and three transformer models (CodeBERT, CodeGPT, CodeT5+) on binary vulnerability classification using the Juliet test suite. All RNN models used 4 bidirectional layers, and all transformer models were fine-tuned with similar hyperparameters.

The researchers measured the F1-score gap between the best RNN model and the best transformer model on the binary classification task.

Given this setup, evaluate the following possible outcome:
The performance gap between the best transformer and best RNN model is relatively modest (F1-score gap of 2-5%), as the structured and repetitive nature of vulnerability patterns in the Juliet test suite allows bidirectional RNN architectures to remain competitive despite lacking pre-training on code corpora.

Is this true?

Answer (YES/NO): NO